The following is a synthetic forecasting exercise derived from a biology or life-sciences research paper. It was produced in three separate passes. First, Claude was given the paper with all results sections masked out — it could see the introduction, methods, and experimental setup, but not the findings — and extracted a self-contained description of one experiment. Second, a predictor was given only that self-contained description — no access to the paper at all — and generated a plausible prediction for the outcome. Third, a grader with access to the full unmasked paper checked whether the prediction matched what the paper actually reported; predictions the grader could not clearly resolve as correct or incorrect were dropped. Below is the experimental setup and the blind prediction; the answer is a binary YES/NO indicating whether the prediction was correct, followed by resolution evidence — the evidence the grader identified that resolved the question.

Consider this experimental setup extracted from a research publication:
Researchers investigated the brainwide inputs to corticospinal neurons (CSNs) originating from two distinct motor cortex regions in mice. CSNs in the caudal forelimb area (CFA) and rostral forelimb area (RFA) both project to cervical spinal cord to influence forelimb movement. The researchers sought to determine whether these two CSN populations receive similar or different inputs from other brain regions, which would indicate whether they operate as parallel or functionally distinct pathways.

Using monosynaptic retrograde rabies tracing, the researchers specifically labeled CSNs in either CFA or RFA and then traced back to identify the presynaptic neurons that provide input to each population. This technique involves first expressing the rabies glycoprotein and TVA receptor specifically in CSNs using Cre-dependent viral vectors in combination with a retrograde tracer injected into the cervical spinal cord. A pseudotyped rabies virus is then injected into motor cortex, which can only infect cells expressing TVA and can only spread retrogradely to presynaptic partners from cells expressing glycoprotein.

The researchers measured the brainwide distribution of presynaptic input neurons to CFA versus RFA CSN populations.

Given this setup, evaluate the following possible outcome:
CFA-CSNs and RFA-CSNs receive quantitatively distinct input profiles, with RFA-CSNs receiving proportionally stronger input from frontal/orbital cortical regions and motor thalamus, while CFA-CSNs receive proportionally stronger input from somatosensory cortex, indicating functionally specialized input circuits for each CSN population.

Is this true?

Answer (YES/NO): NO